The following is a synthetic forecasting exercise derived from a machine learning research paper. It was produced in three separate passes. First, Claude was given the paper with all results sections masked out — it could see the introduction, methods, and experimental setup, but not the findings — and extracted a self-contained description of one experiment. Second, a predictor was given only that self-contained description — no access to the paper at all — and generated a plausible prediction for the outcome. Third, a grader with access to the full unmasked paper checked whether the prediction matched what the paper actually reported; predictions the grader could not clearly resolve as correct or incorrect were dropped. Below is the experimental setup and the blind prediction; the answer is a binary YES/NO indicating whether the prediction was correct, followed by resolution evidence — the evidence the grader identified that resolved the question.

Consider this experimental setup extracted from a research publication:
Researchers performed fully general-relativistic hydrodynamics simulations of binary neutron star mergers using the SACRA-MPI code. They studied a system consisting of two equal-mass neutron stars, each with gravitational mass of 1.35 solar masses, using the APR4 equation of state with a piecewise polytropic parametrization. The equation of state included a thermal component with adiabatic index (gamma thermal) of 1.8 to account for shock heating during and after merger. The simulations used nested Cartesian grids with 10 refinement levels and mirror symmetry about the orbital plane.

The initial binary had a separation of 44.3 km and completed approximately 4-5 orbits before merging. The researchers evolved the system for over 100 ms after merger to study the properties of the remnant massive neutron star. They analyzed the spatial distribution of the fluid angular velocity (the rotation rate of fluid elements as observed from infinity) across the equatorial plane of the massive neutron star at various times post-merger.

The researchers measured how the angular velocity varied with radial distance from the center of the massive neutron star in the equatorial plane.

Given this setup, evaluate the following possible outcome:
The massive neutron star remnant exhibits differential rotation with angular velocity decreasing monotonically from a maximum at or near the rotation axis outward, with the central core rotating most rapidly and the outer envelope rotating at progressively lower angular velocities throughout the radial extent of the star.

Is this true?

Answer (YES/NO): NO